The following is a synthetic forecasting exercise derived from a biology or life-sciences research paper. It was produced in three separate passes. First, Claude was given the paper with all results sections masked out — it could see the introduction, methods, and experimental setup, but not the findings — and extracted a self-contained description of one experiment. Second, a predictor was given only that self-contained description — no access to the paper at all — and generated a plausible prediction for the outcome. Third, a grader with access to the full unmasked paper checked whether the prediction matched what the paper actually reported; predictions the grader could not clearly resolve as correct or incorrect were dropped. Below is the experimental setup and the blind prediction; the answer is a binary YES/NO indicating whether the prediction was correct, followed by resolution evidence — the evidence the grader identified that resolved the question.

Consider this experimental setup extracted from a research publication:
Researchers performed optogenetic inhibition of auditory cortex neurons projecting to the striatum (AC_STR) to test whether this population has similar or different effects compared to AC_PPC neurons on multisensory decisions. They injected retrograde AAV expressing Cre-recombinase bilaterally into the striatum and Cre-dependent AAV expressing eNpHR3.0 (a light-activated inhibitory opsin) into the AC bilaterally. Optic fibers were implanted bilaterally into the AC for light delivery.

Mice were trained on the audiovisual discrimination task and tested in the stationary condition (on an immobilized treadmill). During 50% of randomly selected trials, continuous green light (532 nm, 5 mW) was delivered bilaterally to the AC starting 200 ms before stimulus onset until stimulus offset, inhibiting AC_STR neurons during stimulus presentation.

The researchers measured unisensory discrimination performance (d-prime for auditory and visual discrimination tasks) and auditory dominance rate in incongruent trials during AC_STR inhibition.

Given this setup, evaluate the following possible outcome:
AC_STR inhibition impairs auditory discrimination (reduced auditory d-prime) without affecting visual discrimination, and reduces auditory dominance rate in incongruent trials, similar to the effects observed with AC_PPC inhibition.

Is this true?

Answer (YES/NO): NO